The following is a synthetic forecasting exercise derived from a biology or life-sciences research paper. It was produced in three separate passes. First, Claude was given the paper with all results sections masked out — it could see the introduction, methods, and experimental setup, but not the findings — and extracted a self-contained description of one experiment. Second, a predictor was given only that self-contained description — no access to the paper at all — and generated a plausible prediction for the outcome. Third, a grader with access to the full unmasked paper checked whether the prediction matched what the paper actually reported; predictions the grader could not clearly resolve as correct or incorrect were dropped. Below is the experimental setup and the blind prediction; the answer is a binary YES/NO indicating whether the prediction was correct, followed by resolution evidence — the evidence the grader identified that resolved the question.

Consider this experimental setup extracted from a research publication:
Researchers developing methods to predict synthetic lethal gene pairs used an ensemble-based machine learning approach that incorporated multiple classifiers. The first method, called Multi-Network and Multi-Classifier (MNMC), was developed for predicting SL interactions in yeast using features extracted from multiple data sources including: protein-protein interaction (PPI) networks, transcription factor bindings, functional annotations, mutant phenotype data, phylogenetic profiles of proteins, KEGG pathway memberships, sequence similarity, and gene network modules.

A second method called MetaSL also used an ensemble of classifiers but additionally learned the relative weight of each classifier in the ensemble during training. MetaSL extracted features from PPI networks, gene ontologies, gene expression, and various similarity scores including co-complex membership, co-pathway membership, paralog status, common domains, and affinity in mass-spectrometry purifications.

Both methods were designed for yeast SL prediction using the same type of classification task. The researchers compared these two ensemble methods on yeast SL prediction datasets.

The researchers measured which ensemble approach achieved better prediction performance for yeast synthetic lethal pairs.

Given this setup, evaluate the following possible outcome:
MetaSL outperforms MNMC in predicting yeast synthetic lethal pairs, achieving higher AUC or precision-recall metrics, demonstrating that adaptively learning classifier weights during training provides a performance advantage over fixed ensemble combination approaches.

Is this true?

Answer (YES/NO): YES